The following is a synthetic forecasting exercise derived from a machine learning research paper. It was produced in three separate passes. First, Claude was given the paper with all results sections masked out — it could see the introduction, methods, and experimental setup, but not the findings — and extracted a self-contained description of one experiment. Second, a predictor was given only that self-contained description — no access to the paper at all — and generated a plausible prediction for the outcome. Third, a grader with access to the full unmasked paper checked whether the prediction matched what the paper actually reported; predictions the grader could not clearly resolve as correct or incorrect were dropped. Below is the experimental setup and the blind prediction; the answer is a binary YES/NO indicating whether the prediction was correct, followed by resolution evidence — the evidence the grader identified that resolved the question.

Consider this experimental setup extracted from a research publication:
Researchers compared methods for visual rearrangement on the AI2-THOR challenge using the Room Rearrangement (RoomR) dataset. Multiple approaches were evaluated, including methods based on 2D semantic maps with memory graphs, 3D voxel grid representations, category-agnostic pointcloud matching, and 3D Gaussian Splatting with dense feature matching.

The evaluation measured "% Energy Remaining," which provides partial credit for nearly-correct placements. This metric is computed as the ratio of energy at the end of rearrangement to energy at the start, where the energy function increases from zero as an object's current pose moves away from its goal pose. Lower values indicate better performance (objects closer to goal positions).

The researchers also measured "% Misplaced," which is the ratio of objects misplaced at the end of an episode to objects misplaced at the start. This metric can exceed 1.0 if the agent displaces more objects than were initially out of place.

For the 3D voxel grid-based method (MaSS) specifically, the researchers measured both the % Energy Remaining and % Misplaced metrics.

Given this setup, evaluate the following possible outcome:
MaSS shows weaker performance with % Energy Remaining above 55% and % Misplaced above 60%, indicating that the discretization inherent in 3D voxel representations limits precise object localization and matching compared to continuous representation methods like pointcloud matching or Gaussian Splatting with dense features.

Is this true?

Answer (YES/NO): YES